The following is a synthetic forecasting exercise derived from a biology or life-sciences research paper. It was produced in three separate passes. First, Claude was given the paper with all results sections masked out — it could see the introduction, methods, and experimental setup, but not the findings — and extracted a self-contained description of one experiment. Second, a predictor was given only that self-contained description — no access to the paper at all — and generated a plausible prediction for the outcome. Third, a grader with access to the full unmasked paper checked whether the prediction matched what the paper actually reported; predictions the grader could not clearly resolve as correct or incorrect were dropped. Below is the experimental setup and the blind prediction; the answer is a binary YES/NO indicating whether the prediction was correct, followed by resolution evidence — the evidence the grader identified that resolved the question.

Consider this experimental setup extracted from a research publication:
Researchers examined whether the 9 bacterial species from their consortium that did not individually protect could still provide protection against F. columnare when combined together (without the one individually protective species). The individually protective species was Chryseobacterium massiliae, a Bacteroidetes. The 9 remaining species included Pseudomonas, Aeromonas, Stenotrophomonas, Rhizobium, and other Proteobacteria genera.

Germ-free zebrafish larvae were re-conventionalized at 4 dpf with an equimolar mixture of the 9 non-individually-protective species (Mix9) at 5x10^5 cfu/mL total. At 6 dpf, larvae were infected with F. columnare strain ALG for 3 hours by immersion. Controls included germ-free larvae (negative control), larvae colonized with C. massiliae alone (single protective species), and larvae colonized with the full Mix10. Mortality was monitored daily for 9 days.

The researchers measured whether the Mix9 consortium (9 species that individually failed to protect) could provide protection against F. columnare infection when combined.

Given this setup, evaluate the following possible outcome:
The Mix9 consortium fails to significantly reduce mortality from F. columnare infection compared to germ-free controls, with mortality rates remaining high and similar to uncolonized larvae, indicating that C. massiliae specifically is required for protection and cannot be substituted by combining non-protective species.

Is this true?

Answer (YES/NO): NO